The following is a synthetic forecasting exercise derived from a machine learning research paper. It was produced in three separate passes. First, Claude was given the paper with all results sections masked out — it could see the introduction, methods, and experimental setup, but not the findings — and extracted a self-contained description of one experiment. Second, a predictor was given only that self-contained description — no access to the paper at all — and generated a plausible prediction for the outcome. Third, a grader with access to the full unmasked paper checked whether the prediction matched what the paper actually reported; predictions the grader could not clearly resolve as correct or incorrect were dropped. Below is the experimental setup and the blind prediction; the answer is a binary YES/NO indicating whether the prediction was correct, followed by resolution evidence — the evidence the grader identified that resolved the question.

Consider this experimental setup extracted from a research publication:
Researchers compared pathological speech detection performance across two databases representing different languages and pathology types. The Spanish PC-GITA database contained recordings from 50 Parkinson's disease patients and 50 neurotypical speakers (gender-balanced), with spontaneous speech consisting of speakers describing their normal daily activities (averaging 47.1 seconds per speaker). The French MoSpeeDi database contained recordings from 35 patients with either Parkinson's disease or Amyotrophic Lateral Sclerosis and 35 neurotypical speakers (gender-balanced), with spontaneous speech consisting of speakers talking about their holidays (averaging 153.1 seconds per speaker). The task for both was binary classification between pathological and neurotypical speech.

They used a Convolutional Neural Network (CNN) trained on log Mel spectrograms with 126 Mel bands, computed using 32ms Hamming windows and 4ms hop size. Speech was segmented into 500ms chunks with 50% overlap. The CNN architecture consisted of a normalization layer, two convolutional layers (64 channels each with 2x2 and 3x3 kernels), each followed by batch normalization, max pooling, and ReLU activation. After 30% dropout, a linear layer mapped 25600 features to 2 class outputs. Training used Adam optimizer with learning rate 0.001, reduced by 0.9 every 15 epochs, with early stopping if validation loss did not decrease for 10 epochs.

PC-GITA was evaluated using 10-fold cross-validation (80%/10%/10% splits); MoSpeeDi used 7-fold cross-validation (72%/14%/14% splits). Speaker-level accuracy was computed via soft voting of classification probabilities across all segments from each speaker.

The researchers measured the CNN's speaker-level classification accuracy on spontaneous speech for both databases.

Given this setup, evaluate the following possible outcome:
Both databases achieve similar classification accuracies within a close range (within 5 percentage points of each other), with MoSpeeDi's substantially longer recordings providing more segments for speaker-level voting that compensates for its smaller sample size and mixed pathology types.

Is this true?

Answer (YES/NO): NO